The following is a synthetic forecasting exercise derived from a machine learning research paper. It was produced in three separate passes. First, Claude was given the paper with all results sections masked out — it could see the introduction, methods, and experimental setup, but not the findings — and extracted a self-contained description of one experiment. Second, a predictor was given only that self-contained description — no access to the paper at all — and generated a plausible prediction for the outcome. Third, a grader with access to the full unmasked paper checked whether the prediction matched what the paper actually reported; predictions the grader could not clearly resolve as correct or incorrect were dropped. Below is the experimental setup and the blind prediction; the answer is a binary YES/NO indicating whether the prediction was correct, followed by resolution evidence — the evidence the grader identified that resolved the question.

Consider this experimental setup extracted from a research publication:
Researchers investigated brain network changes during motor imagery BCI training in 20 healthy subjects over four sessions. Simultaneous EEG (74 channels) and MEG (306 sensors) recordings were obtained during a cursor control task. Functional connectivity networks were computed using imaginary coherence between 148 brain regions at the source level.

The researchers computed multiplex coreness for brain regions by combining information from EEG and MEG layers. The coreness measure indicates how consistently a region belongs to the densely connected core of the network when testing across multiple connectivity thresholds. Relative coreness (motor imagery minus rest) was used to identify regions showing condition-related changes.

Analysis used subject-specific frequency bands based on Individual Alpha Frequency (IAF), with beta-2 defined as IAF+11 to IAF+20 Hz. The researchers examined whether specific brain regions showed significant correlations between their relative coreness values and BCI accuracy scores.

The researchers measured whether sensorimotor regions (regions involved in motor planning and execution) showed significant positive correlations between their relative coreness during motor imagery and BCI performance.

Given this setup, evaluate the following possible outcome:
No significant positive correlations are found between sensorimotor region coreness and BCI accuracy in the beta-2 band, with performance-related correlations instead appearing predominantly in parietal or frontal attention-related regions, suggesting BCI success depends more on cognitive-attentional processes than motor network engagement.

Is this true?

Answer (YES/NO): NO